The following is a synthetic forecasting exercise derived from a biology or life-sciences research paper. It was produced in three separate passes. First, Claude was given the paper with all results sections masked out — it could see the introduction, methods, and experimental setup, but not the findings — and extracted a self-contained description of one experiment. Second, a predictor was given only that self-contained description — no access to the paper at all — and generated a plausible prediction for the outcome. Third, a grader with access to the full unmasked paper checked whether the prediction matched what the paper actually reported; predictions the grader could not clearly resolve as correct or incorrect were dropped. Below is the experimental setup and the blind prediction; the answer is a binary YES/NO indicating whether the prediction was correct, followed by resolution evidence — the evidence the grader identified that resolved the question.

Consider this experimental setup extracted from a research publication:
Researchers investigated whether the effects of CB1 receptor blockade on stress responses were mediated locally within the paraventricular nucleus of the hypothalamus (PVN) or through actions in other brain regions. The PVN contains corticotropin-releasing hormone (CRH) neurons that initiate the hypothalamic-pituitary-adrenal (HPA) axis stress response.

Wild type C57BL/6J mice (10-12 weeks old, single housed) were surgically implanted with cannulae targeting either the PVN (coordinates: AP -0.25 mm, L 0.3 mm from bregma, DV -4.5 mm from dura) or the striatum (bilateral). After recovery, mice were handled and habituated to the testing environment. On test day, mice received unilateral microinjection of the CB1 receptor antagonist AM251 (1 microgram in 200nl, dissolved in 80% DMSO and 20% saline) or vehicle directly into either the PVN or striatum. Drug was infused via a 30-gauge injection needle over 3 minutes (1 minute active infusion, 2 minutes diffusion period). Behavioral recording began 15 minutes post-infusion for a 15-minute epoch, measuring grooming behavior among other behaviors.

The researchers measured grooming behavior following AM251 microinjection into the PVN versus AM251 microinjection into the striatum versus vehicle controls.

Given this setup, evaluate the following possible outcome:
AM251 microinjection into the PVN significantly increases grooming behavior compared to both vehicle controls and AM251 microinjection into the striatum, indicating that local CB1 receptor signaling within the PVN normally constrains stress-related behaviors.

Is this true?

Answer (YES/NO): YES